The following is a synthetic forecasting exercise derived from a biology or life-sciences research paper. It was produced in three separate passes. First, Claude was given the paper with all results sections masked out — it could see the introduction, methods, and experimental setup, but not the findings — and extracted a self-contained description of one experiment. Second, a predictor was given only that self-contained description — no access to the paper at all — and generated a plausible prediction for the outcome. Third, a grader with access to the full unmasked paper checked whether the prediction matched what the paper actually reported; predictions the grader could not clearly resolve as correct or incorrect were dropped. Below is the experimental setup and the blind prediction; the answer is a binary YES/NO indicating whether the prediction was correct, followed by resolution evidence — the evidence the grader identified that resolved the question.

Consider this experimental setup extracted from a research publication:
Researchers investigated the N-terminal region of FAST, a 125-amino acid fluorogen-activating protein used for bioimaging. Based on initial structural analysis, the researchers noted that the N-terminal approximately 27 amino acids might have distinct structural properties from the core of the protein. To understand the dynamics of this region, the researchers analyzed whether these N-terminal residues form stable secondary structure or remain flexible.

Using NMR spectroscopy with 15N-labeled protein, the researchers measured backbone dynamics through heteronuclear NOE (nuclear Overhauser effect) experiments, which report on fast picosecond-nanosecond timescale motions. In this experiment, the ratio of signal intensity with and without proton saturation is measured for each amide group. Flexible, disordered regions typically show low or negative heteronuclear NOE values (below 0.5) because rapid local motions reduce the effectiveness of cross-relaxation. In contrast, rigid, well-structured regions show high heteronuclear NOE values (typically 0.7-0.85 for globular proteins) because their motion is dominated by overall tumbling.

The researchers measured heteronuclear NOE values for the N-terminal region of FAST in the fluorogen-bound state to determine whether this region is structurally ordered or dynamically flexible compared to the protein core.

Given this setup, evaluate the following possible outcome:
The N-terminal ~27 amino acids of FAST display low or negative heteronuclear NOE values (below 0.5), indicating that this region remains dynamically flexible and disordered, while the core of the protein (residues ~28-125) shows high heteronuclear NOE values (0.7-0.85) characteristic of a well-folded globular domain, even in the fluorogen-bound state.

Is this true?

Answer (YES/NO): NO